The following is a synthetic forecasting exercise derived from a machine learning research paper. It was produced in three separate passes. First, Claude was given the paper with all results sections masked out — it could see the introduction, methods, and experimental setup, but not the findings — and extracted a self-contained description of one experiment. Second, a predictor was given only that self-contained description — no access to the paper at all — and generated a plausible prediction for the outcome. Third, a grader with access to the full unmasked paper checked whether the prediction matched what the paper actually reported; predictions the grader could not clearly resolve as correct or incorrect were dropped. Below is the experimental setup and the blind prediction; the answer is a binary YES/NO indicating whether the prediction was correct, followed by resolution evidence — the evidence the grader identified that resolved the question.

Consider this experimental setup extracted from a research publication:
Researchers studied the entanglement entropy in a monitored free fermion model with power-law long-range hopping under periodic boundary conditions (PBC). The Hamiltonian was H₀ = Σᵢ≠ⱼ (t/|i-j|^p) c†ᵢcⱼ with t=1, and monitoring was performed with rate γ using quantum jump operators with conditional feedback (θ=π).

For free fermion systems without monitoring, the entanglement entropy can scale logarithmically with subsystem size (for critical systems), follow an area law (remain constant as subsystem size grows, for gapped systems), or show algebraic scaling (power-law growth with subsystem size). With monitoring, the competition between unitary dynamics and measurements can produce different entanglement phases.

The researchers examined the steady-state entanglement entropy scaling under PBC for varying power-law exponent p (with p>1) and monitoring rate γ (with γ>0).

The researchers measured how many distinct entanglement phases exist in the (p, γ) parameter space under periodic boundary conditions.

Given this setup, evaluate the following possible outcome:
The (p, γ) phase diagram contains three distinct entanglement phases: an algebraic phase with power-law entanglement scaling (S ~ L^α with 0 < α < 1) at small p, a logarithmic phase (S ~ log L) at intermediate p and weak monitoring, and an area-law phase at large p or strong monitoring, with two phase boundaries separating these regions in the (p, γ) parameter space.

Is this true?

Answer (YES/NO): YES